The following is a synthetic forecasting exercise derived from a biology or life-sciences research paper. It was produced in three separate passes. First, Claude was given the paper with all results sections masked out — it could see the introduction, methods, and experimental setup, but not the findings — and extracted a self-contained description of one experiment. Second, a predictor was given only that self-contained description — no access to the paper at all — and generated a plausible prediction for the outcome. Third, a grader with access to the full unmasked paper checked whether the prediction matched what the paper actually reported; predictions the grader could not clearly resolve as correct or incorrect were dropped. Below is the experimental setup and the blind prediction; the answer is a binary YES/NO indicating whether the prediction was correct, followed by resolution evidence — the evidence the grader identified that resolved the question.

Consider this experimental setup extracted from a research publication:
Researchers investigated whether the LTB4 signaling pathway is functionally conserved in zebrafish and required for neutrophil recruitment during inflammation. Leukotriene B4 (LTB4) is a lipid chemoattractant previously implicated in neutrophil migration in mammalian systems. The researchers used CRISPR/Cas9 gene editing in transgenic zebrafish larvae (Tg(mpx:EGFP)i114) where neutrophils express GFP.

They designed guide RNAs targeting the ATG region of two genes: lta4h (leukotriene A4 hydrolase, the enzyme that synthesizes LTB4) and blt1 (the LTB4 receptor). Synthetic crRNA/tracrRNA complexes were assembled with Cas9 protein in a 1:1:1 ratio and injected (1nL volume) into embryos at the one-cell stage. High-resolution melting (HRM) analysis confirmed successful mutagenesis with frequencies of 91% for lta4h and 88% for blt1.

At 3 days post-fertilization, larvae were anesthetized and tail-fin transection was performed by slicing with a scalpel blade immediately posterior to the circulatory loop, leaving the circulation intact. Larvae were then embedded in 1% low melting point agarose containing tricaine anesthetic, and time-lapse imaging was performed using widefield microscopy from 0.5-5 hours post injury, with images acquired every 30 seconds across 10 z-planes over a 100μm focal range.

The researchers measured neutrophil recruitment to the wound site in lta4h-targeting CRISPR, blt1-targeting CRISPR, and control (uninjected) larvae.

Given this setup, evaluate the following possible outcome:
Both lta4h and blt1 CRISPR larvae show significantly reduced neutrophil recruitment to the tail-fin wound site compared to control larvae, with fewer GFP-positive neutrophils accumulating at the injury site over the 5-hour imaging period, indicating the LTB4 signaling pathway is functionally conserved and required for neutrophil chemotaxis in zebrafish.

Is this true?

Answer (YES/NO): NO